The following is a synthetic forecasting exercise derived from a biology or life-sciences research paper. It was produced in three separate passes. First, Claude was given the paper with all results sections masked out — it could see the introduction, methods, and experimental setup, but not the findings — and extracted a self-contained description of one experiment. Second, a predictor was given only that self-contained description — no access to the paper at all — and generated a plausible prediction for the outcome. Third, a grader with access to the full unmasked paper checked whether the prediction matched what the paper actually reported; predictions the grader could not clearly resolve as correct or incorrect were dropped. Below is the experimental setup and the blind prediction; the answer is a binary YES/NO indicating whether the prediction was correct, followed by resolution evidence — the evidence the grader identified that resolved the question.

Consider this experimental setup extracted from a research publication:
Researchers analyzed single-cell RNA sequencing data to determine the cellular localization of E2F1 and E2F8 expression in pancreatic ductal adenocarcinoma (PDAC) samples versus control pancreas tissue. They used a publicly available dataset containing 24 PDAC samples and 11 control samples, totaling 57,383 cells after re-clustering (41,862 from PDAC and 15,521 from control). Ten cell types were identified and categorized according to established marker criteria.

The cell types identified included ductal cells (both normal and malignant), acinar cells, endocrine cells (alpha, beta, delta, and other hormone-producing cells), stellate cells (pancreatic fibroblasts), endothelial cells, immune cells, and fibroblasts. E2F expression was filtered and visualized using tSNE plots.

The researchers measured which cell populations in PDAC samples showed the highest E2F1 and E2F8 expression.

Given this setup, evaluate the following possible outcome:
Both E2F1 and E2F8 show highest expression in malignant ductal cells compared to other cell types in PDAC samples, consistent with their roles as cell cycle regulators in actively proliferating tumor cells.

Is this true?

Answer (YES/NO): NO